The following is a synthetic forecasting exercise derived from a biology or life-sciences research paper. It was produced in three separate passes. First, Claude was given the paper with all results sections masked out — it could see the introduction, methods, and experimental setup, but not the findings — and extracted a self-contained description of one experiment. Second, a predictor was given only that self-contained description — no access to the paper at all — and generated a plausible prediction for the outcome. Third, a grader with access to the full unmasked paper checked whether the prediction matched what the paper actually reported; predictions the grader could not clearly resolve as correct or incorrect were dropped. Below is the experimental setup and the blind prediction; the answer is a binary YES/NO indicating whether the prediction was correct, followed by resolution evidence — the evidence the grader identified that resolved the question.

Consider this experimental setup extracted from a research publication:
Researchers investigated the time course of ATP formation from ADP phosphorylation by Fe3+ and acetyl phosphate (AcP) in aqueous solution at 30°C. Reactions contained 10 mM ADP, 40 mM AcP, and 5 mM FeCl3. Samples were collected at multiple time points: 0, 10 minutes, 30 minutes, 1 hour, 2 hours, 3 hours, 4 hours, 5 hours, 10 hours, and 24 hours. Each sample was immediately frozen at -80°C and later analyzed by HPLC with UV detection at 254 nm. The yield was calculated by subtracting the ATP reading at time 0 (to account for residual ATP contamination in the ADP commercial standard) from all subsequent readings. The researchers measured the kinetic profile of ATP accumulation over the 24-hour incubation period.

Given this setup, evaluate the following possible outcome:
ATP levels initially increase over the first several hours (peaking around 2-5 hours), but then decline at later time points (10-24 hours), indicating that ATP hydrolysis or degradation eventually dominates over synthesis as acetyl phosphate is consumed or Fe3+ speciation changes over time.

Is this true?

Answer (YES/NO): YES